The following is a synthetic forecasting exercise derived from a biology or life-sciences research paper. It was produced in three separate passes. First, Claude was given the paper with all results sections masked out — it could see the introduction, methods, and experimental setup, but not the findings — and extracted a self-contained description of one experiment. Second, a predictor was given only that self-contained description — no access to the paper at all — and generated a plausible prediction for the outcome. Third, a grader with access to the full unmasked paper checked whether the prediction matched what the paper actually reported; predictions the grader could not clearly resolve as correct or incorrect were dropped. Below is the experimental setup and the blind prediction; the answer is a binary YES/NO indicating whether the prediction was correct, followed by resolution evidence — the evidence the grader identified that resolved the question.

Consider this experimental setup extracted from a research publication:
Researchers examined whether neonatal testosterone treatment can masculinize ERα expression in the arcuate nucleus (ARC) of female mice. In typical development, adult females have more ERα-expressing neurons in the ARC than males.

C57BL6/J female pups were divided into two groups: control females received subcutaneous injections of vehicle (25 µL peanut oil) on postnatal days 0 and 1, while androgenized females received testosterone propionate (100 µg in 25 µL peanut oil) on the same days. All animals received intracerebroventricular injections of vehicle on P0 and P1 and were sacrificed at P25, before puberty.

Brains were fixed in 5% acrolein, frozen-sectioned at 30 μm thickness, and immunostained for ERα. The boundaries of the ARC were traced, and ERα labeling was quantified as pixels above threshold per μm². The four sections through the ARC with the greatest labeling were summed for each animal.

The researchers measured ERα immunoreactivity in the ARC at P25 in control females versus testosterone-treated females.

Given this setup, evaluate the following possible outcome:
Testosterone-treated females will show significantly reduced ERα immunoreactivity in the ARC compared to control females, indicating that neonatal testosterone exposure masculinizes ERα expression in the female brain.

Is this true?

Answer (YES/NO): YES